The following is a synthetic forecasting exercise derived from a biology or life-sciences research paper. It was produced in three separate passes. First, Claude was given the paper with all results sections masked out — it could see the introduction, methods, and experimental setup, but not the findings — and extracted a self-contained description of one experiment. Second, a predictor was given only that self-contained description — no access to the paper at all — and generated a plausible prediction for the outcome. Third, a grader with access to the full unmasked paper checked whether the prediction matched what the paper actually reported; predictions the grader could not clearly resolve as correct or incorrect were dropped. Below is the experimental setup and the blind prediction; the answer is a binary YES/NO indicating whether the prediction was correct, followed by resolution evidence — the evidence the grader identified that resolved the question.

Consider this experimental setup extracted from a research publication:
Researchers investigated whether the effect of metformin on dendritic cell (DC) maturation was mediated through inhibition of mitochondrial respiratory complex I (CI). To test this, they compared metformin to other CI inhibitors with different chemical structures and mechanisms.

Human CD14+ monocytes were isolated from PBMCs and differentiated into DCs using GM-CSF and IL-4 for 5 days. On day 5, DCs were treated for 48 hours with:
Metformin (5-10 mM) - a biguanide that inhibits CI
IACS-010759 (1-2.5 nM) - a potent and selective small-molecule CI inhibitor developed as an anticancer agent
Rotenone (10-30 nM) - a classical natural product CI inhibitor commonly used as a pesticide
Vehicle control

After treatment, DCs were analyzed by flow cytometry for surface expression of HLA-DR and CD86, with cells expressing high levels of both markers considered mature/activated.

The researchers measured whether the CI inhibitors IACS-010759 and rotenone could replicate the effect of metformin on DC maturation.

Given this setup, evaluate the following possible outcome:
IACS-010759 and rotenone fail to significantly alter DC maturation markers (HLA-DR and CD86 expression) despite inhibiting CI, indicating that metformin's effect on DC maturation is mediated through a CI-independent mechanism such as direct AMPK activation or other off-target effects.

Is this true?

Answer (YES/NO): NO